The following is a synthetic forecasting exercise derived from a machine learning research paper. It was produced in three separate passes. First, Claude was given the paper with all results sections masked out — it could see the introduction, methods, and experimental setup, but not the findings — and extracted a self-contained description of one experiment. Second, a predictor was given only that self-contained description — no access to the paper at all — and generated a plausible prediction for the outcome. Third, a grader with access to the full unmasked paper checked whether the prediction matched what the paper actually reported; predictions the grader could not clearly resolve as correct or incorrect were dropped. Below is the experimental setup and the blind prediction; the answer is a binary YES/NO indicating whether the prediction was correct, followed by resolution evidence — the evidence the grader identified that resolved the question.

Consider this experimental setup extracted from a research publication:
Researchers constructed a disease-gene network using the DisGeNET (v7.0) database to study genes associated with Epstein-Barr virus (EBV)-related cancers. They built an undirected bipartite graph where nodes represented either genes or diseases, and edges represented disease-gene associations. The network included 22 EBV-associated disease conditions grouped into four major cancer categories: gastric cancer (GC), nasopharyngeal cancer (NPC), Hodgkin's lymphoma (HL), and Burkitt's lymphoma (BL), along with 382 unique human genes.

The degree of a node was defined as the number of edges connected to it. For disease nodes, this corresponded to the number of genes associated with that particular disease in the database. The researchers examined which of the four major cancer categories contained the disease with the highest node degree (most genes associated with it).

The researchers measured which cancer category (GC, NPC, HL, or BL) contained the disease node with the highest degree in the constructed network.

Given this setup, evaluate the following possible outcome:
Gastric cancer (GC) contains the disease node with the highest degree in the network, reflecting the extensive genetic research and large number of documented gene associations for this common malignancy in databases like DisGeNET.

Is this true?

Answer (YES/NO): YES